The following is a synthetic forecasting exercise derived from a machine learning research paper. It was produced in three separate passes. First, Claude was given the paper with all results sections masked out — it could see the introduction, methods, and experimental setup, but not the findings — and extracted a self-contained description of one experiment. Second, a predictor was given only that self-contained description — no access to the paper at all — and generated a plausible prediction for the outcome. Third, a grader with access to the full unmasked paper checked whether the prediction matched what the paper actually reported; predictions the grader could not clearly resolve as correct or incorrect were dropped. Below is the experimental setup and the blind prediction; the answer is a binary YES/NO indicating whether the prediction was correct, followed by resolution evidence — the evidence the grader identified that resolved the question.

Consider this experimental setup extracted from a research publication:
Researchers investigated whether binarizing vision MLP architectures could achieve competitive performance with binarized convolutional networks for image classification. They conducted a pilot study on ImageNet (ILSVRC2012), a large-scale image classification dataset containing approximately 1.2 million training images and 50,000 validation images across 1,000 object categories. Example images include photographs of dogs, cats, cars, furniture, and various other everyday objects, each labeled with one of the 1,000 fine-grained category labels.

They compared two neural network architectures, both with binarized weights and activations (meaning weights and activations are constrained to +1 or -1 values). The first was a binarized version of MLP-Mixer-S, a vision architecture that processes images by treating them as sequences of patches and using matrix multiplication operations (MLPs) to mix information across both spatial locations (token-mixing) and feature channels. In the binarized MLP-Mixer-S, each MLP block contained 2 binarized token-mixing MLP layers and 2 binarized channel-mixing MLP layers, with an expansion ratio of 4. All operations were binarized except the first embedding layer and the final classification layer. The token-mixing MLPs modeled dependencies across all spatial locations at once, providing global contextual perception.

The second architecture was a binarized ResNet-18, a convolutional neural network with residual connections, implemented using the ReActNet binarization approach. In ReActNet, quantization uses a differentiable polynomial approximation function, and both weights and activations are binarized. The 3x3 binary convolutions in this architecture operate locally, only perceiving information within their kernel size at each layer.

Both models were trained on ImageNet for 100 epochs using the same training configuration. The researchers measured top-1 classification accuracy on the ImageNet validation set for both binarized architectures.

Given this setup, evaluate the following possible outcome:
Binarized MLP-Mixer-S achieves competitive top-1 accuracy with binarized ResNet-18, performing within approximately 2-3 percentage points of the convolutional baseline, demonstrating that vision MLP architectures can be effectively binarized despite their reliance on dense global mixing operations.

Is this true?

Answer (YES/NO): NO